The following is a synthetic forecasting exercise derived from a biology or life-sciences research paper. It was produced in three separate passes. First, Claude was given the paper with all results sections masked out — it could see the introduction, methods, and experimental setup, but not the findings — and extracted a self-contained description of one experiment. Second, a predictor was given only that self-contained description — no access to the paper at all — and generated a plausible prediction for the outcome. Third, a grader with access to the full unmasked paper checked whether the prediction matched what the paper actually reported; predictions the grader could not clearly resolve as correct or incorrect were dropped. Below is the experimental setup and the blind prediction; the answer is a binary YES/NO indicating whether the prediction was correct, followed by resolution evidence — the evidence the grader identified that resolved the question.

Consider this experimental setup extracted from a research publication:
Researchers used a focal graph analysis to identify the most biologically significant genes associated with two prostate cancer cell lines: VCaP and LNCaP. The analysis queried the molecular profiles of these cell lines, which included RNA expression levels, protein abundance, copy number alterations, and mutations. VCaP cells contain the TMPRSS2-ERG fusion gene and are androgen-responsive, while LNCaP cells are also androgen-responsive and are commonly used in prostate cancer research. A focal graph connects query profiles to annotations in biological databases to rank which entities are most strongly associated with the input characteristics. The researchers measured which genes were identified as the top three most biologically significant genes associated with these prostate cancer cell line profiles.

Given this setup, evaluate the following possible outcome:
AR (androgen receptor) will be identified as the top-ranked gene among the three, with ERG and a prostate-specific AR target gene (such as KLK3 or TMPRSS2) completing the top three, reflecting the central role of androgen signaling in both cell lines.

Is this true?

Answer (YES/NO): NO